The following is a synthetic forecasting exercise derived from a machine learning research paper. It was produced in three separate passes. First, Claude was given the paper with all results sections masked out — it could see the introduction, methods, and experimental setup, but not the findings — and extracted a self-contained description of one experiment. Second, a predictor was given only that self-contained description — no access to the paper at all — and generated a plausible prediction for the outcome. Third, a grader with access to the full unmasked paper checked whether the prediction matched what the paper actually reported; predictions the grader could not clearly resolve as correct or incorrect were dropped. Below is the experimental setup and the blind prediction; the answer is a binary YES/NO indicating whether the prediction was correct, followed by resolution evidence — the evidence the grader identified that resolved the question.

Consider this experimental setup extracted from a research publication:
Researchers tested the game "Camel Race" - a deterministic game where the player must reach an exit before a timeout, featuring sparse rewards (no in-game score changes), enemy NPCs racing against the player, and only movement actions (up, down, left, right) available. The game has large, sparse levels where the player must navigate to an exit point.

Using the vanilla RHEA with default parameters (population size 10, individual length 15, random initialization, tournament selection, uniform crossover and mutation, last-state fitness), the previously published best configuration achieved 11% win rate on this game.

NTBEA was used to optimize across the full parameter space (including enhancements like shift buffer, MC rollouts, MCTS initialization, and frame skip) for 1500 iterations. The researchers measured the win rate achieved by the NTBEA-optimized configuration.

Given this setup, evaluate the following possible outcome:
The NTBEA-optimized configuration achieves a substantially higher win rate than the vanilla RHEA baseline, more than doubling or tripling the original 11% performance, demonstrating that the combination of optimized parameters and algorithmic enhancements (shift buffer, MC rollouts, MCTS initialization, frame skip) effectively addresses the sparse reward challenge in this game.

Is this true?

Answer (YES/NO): YES